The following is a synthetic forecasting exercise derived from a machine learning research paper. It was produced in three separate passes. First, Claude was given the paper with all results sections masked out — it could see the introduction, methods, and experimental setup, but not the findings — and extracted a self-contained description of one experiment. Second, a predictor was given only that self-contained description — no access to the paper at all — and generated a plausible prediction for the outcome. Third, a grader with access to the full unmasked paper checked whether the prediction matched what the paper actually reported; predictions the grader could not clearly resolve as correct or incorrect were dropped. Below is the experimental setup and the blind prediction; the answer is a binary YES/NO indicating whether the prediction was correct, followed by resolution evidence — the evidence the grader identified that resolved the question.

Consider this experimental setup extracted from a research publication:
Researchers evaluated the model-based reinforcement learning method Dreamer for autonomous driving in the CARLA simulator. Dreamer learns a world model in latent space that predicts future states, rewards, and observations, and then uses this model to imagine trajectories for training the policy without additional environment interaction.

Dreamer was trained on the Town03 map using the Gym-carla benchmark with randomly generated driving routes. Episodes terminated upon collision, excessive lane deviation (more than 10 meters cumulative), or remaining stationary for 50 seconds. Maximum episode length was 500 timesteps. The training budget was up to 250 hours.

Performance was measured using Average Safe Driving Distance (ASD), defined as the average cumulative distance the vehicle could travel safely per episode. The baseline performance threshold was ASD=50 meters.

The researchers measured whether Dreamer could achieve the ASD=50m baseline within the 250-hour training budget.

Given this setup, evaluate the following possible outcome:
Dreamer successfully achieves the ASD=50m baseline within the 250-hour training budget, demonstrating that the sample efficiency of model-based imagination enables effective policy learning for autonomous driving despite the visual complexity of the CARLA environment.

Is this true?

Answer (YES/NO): NO